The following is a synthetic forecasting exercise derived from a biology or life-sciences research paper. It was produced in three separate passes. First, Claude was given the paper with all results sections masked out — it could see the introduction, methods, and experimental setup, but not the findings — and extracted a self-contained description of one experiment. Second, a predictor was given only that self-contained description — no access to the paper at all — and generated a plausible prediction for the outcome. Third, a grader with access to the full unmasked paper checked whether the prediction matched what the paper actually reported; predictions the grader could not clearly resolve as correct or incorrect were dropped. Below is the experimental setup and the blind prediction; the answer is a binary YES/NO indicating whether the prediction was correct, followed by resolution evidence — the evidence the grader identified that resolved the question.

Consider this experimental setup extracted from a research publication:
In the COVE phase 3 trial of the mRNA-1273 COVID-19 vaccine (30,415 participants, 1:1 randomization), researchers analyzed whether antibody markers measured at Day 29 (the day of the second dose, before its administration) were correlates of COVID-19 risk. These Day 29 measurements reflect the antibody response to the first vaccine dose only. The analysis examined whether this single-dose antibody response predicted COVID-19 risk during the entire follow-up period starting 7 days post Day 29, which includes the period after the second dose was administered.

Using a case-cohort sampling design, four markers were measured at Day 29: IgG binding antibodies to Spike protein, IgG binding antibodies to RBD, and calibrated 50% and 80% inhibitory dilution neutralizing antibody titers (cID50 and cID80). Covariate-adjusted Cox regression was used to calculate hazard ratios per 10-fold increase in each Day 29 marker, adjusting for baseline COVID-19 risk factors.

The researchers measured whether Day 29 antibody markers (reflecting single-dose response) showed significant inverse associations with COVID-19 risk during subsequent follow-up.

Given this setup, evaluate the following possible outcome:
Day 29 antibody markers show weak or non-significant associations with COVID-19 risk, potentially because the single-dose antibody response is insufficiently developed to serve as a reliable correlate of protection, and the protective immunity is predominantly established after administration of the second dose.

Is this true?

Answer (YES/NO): NO